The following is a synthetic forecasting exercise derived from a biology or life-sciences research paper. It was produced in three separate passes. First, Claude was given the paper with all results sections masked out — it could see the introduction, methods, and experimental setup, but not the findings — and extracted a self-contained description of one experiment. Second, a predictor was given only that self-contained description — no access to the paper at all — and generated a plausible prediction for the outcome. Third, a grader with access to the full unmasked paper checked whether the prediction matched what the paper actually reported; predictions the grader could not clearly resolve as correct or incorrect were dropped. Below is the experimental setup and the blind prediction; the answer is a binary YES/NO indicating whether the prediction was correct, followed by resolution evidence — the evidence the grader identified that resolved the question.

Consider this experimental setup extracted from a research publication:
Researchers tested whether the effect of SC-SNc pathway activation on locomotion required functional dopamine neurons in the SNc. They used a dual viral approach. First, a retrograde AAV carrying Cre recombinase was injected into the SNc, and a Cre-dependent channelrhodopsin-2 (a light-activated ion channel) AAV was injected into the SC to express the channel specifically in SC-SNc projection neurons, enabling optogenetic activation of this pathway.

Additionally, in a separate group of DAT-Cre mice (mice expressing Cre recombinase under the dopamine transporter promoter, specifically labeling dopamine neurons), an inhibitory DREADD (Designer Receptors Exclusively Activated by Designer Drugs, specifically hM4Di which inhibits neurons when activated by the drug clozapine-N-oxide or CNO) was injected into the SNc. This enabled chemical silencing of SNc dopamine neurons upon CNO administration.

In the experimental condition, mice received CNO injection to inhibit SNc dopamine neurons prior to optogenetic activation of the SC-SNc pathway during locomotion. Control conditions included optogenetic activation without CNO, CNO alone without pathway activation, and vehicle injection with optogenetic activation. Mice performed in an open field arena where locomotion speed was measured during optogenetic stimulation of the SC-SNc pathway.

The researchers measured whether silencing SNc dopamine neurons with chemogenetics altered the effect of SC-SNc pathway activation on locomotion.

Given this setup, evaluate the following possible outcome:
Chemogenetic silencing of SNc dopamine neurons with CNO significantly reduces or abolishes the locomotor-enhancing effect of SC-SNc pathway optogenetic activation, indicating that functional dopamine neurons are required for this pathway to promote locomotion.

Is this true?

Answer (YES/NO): YES